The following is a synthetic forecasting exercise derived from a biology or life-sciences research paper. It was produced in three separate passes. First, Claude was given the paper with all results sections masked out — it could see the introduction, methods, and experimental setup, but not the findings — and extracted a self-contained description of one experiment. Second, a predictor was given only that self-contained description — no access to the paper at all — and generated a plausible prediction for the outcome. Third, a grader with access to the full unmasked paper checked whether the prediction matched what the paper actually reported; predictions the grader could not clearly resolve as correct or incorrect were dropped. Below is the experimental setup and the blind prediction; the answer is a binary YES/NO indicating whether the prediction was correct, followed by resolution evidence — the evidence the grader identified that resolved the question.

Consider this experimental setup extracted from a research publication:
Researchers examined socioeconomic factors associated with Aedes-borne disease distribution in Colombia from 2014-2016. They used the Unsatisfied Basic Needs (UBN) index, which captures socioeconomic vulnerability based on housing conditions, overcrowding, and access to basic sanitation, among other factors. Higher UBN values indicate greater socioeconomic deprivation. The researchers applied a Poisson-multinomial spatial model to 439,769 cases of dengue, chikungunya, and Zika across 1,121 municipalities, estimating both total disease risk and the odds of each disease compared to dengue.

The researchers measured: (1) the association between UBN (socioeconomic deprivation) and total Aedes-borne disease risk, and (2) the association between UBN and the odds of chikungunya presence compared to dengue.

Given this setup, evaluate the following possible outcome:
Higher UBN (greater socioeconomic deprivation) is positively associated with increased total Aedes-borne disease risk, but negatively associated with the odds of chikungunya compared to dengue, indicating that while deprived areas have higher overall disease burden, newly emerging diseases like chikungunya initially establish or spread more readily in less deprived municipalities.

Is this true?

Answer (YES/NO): NO